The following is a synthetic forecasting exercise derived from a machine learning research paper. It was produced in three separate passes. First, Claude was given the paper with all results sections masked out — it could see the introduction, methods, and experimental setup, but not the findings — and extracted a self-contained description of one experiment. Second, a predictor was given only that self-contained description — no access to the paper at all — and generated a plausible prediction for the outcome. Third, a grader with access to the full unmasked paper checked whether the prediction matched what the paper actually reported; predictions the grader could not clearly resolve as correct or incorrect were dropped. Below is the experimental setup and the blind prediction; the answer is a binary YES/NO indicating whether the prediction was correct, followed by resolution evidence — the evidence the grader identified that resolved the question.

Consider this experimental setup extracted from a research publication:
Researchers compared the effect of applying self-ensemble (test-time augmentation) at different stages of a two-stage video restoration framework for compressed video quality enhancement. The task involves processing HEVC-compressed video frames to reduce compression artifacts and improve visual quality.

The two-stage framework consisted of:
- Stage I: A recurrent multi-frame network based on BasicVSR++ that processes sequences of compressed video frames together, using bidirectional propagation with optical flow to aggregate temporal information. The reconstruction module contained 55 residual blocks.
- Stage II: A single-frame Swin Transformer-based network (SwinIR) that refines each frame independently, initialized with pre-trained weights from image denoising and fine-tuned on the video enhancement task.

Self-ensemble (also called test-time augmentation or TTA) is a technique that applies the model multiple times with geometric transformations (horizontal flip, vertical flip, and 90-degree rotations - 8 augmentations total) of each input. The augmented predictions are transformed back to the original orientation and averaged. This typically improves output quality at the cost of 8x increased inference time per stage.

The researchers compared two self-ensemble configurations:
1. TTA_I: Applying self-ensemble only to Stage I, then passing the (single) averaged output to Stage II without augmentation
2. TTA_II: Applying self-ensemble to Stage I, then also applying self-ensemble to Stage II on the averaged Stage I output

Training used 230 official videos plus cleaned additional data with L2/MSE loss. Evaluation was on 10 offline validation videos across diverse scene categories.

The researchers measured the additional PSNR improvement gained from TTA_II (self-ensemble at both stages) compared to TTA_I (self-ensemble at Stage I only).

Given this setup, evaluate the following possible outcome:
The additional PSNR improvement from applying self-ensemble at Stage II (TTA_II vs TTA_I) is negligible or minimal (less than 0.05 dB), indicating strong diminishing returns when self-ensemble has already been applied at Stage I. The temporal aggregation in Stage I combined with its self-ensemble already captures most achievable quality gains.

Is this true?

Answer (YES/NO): YES